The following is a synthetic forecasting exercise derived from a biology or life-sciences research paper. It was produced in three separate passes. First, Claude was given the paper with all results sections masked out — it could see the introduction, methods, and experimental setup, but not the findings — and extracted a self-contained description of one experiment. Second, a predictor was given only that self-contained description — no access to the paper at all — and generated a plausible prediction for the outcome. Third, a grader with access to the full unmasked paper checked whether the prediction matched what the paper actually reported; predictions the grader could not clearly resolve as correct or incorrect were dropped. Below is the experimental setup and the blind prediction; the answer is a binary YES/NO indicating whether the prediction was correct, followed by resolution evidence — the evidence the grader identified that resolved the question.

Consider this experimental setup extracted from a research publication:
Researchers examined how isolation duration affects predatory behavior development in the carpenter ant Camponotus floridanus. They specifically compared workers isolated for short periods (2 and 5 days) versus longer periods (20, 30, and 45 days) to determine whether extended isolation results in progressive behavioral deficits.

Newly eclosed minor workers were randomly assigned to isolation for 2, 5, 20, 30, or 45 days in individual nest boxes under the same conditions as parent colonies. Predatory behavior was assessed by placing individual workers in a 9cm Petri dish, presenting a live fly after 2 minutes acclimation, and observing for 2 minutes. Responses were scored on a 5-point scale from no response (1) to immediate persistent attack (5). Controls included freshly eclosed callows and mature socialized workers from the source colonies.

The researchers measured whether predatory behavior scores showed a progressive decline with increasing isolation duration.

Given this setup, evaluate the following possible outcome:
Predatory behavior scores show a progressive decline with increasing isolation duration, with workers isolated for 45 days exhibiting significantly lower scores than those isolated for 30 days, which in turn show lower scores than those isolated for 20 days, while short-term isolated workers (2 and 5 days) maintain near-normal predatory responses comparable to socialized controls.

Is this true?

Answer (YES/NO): NO